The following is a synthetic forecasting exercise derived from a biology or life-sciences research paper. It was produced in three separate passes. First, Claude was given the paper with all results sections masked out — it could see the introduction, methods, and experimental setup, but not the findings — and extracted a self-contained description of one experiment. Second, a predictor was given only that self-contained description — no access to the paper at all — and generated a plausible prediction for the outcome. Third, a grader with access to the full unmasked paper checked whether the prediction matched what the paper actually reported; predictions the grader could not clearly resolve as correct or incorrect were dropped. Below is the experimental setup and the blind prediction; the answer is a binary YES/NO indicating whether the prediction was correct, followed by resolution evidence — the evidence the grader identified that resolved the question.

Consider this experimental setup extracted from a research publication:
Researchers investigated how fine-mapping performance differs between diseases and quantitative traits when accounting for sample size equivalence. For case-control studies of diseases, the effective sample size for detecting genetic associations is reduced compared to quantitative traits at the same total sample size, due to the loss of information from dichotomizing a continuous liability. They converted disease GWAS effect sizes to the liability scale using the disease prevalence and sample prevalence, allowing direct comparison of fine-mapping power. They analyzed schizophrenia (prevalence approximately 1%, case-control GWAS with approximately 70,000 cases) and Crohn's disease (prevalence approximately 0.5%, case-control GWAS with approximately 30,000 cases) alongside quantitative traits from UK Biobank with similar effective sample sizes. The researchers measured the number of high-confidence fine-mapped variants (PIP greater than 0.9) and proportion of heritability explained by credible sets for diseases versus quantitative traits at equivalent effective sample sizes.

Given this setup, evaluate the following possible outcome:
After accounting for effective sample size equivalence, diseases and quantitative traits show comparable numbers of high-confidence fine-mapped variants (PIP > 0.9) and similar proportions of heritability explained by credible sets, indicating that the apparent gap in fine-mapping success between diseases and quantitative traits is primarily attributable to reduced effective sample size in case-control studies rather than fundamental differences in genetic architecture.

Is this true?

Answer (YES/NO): NO